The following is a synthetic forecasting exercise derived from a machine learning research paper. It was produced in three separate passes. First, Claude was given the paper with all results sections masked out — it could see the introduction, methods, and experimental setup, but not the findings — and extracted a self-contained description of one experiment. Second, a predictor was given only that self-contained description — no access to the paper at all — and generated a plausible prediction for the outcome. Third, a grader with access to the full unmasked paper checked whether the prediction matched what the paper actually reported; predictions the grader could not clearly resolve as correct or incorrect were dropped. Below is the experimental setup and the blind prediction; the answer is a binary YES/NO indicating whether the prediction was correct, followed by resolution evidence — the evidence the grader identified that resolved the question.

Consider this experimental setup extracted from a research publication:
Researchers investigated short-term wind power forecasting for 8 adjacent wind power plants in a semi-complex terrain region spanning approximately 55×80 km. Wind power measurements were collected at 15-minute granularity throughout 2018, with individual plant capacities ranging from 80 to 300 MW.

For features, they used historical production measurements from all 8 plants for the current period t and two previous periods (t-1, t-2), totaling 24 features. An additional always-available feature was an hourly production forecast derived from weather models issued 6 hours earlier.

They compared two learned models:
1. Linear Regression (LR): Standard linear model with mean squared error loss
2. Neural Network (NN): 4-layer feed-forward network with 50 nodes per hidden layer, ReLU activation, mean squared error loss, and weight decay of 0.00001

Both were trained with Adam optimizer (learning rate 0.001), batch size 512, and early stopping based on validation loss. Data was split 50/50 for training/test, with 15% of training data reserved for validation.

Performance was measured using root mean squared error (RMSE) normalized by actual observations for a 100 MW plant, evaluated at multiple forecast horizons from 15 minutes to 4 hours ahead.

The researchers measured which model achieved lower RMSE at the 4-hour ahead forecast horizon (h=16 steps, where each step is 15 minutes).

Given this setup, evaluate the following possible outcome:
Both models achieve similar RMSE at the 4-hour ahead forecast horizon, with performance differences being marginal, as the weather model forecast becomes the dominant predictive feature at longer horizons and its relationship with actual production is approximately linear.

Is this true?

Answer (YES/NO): NO